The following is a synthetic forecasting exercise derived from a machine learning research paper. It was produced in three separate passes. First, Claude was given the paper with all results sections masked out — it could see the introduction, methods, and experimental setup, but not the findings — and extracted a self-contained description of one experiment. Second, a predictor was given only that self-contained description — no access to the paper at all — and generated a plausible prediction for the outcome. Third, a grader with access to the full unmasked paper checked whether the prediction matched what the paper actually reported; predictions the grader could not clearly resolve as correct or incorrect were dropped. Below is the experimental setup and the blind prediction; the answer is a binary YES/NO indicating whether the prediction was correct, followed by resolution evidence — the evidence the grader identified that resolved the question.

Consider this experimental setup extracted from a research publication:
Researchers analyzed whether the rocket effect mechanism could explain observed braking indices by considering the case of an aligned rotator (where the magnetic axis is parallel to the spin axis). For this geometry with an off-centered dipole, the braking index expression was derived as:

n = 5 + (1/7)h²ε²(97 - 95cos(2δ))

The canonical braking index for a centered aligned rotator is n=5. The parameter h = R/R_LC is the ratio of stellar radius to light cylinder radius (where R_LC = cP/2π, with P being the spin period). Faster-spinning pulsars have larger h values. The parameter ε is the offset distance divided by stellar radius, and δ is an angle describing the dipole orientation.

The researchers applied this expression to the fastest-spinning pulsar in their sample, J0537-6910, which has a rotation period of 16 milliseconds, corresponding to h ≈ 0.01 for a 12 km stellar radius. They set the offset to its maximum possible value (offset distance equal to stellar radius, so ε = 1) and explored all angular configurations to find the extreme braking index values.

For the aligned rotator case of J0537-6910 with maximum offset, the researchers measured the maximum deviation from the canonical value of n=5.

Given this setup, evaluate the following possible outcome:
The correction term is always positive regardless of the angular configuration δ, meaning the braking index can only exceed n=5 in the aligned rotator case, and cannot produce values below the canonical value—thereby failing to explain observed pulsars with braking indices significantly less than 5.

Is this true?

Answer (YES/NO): YES